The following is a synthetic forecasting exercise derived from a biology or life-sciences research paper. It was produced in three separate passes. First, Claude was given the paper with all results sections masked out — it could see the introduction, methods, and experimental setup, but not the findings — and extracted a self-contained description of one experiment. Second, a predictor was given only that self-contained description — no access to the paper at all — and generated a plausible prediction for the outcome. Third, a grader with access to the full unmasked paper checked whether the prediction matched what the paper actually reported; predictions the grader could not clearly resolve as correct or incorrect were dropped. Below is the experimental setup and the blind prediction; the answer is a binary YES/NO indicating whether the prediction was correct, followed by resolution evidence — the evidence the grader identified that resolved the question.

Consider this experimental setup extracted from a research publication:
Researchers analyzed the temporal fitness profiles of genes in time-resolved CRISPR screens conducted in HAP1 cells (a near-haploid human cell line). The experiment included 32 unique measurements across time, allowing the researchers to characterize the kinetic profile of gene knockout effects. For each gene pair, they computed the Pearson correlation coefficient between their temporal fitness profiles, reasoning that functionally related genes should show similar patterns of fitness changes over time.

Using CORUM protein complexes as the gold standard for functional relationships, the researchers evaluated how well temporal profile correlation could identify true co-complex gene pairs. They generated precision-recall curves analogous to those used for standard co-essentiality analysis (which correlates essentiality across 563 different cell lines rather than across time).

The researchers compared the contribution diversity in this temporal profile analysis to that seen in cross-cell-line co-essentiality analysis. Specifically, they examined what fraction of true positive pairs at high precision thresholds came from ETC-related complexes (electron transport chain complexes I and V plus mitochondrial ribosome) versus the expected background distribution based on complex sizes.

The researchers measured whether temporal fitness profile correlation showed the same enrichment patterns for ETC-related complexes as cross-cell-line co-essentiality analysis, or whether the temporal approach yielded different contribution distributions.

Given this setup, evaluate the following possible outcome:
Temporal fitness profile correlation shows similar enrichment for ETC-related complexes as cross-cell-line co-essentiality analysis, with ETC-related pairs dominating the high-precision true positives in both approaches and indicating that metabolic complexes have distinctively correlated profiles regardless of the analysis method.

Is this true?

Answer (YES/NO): YES